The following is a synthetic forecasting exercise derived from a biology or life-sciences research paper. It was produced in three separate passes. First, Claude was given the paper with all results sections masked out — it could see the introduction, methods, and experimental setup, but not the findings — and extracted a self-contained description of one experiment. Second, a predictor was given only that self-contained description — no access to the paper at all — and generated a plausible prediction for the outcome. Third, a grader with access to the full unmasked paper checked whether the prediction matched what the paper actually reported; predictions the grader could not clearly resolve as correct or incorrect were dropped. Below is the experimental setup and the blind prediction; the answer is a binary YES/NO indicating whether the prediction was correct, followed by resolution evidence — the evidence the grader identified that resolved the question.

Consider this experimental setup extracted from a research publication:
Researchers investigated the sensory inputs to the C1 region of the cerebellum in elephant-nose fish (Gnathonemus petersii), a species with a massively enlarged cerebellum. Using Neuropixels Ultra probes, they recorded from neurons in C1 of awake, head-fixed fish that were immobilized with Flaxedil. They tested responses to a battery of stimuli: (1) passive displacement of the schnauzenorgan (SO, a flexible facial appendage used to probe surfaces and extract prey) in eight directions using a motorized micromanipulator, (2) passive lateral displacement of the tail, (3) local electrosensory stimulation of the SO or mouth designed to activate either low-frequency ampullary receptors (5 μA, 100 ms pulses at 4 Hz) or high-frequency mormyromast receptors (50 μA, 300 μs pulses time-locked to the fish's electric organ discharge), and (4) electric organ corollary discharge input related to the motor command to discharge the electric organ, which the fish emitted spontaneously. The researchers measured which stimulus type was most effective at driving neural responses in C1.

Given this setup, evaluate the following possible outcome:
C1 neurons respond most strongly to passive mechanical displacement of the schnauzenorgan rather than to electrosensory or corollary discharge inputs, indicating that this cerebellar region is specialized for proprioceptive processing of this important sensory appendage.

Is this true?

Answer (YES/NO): YES